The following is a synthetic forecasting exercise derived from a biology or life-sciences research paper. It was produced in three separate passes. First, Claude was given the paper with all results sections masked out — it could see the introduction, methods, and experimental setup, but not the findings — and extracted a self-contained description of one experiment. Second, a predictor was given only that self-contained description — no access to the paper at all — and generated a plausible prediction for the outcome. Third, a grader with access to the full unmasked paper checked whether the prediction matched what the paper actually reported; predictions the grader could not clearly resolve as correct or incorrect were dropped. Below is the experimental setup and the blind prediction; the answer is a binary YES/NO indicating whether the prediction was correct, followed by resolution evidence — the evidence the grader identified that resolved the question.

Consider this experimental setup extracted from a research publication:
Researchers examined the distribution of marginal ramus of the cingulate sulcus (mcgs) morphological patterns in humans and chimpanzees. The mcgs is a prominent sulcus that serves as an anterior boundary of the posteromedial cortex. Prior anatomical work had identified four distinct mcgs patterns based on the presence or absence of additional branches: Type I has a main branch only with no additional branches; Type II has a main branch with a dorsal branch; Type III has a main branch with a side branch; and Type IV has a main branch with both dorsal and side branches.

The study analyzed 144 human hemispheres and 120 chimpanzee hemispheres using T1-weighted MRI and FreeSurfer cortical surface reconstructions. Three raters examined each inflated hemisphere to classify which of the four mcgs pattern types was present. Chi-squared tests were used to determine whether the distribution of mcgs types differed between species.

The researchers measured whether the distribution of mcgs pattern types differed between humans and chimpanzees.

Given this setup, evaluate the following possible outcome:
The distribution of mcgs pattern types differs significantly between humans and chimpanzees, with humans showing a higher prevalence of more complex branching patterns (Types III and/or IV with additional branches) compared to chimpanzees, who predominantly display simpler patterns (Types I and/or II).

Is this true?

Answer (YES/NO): NO